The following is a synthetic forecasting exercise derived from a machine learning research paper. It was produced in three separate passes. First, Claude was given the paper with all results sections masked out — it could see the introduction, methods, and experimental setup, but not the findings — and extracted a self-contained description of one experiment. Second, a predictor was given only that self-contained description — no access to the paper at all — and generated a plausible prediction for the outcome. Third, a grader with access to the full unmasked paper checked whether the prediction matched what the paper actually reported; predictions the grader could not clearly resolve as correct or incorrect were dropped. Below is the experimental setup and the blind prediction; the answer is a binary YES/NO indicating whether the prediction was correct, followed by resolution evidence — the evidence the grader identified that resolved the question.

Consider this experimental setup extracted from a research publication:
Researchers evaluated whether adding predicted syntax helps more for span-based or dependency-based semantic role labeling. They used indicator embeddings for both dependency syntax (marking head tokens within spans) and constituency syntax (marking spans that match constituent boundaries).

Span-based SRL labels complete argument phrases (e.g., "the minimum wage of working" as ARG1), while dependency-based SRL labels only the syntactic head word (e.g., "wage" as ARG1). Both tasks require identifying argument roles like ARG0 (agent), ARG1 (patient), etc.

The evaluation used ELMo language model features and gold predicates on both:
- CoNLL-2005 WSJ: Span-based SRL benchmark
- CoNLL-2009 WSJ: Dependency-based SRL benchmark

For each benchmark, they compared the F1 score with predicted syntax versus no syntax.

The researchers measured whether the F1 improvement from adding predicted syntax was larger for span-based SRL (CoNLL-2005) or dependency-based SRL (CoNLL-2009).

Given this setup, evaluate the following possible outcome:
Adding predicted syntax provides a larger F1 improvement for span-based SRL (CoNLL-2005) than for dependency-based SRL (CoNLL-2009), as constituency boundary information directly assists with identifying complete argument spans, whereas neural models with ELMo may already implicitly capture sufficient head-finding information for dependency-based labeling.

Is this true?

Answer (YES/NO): NO